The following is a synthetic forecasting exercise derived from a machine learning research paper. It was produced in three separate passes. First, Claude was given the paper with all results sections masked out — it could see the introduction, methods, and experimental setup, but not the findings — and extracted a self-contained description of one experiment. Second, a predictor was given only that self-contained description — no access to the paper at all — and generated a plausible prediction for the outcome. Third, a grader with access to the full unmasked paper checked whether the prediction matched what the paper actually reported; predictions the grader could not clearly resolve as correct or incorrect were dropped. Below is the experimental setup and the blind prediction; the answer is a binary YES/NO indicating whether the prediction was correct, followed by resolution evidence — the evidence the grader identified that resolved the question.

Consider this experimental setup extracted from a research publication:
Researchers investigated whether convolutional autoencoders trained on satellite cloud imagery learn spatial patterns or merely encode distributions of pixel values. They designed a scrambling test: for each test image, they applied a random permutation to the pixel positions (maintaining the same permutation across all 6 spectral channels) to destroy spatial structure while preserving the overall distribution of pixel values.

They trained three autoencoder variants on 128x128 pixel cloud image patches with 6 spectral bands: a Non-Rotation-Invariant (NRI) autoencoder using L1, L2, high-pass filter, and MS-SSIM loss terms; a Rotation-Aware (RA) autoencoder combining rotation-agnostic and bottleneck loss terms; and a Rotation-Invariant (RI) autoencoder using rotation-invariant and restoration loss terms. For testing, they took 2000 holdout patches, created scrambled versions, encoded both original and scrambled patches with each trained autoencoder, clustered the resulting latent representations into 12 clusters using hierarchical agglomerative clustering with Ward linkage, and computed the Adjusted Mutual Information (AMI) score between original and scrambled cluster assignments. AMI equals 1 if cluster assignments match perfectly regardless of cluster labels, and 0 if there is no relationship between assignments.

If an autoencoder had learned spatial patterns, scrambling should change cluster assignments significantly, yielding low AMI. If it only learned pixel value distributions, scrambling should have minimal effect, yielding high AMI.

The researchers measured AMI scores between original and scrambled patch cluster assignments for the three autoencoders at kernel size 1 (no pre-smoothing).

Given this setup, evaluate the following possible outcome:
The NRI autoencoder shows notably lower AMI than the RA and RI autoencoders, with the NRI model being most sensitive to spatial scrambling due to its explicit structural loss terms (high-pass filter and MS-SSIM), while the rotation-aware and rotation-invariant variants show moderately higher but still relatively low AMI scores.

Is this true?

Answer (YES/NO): NO